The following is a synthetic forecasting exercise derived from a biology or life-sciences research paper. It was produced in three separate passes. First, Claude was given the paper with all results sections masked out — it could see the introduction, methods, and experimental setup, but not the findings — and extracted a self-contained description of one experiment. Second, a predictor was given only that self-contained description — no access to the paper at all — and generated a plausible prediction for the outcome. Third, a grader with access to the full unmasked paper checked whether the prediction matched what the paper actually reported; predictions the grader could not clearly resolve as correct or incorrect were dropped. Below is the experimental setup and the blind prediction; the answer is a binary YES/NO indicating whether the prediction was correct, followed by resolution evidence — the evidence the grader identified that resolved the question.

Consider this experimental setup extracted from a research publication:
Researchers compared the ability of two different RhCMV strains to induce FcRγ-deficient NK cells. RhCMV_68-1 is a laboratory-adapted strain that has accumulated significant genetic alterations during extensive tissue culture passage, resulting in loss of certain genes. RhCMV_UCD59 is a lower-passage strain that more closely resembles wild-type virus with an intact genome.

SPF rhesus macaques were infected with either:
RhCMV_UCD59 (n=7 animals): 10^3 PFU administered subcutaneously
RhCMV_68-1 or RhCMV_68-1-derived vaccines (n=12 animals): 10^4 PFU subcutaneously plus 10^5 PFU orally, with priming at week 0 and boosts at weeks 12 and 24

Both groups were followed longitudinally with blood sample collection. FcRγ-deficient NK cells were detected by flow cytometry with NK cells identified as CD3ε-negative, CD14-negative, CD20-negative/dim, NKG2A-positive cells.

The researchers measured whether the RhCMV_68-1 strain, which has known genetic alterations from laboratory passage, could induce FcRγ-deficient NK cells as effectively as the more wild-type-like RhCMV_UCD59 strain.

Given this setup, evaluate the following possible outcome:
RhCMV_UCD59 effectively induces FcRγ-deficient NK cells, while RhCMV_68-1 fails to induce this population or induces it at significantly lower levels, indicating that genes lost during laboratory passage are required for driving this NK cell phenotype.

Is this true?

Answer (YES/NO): YES